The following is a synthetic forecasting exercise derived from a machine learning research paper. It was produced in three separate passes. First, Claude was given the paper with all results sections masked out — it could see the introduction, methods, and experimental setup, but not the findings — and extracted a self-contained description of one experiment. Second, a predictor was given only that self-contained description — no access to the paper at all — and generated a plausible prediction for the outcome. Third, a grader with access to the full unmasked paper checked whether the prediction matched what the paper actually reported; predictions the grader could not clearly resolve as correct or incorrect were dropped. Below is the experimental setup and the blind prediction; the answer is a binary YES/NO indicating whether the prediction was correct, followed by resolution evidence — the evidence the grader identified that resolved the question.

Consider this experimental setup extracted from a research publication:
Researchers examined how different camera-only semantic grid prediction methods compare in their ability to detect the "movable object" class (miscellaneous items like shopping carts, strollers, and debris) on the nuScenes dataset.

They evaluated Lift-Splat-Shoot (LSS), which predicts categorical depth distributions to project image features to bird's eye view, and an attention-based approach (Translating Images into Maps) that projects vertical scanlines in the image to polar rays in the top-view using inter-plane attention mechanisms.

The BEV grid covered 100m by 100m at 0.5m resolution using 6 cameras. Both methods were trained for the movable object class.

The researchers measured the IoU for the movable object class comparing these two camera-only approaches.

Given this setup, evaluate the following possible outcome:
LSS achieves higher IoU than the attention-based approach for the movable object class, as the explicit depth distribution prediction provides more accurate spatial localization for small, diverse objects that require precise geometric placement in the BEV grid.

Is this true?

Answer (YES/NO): YES